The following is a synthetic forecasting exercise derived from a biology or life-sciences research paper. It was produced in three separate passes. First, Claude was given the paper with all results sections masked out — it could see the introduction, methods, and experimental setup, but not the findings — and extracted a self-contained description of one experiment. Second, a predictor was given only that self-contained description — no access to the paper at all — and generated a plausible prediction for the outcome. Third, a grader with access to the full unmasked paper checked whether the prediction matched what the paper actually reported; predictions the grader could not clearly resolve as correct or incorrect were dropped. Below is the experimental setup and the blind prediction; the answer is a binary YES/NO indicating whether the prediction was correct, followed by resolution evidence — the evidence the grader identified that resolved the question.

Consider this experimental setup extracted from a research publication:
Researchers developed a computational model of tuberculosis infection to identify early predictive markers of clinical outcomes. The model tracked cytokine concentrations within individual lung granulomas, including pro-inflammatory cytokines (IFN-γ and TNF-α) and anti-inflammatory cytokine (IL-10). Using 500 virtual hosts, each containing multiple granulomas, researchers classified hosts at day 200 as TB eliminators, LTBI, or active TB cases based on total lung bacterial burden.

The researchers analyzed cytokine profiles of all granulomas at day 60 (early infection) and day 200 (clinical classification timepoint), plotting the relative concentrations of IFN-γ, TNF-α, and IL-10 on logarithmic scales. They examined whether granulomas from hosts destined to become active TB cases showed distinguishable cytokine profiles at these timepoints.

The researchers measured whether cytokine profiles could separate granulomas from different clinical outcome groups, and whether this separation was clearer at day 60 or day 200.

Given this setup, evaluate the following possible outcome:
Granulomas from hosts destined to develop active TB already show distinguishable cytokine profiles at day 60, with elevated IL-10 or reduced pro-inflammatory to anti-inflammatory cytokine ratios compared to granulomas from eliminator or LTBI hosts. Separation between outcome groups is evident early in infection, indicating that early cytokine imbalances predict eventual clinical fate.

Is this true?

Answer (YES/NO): NO